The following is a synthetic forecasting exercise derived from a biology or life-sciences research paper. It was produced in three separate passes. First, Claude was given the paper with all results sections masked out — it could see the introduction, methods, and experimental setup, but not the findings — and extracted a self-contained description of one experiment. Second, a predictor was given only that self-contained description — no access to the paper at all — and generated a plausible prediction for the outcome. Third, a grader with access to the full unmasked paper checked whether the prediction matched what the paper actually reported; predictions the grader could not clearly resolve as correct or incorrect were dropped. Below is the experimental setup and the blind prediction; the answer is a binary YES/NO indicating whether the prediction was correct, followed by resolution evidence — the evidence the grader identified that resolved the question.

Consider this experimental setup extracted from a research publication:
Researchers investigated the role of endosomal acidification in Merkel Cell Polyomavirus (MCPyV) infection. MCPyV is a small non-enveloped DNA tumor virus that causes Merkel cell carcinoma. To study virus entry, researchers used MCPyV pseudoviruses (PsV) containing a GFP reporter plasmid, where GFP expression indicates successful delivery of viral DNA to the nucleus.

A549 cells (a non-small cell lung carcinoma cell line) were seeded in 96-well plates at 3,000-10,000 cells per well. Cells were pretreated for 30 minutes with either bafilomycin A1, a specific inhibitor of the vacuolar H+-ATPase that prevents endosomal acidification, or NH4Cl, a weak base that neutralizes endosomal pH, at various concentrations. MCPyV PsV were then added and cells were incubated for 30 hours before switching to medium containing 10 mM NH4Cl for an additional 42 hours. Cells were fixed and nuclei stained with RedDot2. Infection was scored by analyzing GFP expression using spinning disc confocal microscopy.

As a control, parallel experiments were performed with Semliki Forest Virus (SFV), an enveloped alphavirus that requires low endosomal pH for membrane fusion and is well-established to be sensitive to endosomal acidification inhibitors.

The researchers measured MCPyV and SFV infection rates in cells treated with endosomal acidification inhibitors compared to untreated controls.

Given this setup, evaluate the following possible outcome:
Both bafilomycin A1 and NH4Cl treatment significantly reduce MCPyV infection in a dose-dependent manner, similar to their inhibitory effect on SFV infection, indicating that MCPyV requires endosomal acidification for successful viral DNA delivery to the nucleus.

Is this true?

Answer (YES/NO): YES